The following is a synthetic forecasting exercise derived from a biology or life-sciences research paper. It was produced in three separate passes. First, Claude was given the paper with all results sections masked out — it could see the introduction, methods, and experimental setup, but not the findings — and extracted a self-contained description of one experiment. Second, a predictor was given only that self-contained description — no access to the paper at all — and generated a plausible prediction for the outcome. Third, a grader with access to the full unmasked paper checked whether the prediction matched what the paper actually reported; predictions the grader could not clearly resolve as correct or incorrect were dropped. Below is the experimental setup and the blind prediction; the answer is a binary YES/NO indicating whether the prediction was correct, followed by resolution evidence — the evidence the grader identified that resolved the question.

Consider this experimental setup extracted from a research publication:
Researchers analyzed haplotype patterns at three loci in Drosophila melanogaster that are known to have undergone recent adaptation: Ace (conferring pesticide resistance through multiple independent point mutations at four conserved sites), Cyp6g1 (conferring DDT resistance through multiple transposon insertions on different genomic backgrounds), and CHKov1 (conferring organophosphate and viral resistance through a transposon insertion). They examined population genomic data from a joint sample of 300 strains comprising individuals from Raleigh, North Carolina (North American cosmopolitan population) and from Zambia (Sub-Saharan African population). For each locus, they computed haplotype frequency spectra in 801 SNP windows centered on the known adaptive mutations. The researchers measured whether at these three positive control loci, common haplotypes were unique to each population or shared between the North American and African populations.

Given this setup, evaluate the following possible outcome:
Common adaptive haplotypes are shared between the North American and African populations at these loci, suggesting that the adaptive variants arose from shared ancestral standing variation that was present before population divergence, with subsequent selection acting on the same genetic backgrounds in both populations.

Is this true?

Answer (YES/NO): YES